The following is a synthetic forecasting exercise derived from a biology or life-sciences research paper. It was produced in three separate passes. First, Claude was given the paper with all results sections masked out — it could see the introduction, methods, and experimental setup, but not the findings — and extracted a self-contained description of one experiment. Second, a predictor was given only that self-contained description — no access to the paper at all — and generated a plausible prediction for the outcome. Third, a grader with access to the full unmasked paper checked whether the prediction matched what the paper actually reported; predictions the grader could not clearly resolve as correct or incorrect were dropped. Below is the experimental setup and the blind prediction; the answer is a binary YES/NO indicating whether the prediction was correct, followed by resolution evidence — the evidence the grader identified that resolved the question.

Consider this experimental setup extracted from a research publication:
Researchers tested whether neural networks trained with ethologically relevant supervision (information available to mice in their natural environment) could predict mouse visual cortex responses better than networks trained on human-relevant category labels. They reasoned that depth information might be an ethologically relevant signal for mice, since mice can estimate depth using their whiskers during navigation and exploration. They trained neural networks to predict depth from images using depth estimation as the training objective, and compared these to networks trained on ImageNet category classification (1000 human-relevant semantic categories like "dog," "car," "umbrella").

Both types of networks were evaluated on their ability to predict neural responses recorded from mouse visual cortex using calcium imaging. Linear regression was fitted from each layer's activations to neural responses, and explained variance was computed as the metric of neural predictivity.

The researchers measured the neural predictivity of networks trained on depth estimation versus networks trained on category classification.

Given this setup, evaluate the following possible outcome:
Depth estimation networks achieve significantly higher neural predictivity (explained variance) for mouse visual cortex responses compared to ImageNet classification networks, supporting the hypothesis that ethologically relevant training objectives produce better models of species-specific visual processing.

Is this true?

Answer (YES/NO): NO